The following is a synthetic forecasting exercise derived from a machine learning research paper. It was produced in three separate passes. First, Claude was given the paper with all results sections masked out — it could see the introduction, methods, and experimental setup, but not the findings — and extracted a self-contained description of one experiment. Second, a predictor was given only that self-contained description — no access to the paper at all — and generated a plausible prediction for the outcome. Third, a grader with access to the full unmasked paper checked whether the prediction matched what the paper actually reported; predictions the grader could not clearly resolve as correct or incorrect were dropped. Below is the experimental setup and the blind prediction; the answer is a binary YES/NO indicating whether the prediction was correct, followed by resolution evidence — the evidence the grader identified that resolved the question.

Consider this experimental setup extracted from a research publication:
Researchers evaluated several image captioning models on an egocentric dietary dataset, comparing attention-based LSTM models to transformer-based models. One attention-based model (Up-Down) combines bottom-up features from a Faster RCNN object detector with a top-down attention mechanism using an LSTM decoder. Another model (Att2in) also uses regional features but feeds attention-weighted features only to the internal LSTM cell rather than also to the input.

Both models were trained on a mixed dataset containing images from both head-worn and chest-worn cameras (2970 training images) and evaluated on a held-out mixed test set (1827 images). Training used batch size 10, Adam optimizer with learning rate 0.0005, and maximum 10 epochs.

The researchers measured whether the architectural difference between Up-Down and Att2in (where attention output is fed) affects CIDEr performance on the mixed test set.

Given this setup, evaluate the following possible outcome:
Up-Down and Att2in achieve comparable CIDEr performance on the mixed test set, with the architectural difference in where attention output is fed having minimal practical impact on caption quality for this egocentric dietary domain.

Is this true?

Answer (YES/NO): NO